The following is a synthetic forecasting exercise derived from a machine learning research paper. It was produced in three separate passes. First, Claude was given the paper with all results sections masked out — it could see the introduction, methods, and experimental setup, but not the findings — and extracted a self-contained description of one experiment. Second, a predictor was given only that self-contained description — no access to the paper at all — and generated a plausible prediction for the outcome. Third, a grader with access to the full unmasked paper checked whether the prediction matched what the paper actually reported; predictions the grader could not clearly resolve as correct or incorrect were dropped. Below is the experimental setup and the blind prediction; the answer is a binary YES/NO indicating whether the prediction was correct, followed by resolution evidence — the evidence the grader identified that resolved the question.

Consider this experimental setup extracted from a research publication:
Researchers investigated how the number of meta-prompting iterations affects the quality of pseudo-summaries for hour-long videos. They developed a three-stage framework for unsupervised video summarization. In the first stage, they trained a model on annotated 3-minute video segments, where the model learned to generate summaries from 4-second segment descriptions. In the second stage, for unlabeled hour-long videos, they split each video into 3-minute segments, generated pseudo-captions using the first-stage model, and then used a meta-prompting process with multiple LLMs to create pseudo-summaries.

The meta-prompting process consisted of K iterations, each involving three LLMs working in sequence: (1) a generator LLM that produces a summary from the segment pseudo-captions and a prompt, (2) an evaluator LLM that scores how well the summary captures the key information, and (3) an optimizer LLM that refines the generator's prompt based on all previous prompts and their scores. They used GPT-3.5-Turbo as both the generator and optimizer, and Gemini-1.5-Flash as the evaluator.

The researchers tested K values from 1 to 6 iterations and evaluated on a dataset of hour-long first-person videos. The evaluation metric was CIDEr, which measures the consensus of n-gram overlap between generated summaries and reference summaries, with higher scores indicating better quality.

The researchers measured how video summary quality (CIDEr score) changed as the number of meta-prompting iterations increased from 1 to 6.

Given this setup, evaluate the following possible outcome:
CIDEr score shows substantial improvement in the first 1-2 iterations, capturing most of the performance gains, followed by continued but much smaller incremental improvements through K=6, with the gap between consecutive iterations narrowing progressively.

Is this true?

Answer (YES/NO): NO